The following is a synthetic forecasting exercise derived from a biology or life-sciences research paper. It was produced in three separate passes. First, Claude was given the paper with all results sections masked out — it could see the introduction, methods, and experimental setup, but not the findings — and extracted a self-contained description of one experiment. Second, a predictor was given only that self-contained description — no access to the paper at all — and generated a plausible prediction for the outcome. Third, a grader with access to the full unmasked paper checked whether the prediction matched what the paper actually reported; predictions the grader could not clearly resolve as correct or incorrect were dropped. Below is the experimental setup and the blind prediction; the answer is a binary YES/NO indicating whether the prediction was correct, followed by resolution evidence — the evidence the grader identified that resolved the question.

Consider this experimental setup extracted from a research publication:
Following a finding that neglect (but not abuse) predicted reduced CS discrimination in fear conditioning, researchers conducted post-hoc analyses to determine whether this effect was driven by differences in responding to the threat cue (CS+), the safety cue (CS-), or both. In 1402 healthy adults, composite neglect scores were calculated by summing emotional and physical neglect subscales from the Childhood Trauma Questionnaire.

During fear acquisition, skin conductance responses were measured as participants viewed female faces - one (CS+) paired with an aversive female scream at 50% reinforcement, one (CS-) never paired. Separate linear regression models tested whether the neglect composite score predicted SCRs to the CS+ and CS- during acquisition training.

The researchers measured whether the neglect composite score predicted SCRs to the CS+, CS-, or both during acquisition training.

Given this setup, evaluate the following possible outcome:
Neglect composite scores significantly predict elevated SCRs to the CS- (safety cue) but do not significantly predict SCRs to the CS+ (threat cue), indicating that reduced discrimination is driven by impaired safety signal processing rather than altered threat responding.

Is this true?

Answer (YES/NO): NO